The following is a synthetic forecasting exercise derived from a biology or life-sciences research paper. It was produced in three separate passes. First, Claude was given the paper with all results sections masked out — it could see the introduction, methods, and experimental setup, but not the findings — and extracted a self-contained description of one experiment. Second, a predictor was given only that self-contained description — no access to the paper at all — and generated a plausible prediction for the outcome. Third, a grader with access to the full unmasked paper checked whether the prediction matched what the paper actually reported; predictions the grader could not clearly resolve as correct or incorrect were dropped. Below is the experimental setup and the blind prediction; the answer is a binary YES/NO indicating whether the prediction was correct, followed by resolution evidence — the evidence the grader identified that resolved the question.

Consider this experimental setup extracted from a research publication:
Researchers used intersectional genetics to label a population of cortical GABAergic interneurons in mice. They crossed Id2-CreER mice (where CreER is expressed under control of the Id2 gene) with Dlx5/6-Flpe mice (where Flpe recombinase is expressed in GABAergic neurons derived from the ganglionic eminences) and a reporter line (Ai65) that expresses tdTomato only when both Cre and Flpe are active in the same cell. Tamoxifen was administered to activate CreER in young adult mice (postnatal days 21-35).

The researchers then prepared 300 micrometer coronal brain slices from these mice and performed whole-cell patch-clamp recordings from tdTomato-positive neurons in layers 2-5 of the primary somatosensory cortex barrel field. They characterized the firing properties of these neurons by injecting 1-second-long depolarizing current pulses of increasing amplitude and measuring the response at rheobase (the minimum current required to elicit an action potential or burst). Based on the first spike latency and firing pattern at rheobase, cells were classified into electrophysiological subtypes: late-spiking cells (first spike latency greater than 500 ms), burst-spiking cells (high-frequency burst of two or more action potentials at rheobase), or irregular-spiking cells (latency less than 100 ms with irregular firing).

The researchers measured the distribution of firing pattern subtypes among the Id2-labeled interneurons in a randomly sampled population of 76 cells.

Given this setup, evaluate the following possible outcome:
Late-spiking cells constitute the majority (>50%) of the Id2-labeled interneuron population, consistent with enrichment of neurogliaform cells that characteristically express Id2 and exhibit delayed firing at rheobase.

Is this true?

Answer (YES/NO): YES